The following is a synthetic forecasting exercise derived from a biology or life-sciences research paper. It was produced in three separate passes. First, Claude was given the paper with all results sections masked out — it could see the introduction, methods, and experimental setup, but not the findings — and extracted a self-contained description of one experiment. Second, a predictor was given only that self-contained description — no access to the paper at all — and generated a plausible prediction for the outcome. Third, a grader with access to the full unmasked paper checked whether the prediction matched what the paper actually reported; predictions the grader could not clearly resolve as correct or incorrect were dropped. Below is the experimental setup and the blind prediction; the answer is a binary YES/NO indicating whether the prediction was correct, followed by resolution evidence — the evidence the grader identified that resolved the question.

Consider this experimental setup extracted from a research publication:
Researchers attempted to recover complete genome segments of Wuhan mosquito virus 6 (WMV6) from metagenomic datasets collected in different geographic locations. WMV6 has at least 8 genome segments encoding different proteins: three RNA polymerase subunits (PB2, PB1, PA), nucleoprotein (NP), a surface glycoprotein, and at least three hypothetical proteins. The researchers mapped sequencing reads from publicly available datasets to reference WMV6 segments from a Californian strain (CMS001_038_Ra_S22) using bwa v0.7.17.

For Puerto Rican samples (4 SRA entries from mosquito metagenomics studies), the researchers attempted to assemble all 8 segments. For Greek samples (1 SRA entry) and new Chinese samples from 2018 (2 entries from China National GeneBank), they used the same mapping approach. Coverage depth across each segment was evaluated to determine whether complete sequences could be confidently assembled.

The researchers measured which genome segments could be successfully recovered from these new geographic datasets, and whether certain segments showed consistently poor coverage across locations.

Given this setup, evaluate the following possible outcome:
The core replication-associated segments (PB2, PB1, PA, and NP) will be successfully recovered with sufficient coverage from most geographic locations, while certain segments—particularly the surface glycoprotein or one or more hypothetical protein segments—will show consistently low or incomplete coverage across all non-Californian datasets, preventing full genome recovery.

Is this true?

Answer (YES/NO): NO